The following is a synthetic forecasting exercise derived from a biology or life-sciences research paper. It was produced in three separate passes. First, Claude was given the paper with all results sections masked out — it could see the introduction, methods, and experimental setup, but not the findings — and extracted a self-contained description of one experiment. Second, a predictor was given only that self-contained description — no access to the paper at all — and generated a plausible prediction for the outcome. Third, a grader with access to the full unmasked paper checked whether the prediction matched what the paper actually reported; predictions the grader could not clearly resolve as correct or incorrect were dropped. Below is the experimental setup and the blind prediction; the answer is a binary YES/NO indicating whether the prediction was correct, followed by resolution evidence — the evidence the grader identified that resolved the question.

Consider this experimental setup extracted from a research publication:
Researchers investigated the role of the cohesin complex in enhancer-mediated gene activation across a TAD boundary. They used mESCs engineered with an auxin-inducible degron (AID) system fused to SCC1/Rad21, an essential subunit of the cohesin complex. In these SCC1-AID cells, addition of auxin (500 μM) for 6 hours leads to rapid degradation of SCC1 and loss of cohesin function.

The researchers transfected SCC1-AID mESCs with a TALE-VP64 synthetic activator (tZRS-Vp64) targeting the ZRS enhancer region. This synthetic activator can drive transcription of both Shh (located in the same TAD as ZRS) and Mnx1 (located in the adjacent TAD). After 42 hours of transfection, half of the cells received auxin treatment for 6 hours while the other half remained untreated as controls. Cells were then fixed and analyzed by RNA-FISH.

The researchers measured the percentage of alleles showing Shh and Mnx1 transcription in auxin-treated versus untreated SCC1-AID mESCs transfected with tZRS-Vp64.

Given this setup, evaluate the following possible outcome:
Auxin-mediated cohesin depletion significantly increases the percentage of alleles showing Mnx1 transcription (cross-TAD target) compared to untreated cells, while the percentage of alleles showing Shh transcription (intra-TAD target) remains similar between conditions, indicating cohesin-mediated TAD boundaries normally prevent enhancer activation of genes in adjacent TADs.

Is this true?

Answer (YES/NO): NO